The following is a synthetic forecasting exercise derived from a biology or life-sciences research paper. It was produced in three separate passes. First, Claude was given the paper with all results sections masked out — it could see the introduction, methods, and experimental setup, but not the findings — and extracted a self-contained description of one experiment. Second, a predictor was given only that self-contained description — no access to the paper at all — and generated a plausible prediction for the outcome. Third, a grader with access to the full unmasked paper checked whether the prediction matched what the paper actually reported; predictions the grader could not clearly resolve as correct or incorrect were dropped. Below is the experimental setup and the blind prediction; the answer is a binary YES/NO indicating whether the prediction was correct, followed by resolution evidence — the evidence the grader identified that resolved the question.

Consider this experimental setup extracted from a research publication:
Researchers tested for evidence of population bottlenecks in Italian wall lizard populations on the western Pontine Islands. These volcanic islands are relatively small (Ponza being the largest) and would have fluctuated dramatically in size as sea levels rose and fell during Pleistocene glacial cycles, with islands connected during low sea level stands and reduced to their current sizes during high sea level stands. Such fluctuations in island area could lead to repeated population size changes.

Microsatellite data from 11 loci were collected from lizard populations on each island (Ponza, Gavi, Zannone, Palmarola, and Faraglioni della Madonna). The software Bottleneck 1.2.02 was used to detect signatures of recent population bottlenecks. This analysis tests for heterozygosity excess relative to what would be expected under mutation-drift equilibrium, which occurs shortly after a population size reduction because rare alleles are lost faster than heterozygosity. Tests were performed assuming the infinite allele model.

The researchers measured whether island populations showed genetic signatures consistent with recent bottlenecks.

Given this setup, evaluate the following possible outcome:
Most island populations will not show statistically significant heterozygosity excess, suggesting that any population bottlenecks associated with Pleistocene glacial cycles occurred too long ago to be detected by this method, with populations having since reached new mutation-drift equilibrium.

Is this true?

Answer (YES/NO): YES